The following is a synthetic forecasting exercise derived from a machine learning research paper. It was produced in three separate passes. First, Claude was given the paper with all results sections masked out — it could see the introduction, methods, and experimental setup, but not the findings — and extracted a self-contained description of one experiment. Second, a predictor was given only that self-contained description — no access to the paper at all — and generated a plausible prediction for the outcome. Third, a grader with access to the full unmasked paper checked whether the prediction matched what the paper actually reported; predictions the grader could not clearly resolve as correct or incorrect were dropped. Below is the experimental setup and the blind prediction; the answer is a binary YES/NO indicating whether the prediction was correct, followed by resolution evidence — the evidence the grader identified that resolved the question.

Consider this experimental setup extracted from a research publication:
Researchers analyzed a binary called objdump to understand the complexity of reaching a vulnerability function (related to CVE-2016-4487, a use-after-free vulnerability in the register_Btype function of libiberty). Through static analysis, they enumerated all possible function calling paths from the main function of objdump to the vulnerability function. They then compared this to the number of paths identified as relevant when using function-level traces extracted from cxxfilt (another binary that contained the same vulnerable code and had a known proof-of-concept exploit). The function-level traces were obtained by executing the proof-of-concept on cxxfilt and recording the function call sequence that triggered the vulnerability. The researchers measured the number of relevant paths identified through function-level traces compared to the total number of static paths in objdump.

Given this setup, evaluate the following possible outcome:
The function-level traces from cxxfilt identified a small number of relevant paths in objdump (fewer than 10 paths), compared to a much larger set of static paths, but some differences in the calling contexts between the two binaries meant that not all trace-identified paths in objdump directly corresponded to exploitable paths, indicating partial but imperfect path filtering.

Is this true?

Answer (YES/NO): NO